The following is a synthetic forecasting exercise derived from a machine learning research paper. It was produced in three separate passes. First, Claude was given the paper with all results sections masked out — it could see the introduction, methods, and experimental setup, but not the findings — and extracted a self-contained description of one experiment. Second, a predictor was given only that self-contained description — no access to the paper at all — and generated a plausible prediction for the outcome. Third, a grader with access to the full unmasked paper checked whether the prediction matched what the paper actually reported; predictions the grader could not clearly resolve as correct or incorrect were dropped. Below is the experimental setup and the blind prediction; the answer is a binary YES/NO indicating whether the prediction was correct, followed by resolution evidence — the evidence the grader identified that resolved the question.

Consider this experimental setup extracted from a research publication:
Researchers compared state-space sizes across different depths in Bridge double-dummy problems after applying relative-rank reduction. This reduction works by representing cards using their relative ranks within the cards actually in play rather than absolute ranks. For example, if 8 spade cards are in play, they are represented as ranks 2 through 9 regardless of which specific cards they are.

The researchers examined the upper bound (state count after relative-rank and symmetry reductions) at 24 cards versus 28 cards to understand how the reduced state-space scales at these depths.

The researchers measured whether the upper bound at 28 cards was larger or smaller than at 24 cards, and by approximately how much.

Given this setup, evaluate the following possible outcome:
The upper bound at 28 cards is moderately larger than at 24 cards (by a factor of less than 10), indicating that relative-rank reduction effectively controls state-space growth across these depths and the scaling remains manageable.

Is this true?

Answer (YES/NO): NO